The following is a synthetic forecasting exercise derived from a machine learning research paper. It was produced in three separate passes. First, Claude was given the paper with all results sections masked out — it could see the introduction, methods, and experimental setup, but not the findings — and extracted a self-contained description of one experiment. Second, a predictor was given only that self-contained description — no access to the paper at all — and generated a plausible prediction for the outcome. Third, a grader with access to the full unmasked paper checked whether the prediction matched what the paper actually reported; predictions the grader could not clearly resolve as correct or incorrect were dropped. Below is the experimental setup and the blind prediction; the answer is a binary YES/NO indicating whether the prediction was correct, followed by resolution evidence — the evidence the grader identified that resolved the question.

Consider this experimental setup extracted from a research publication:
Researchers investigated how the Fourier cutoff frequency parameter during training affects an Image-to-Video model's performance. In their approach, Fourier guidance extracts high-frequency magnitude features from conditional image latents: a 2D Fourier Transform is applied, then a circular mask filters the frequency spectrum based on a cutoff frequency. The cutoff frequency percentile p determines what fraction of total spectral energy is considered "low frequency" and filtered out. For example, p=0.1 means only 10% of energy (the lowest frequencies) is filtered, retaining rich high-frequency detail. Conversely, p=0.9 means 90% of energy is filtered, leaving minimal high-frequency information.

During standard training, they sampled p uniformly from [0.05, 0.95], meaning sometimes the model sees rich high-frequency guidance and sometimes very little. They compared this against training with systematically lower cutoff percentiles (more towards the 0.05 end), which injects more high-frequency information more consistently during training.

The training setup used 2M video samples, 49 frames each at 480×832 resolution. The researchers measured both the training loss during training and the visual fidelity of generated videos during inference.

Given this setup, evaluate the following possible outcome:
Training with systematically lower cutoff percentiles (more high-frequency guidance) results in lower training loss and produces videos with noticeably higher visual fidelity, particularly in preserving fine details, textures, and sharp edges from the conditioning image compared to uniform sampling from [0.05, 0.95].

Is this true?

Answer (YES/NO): NO